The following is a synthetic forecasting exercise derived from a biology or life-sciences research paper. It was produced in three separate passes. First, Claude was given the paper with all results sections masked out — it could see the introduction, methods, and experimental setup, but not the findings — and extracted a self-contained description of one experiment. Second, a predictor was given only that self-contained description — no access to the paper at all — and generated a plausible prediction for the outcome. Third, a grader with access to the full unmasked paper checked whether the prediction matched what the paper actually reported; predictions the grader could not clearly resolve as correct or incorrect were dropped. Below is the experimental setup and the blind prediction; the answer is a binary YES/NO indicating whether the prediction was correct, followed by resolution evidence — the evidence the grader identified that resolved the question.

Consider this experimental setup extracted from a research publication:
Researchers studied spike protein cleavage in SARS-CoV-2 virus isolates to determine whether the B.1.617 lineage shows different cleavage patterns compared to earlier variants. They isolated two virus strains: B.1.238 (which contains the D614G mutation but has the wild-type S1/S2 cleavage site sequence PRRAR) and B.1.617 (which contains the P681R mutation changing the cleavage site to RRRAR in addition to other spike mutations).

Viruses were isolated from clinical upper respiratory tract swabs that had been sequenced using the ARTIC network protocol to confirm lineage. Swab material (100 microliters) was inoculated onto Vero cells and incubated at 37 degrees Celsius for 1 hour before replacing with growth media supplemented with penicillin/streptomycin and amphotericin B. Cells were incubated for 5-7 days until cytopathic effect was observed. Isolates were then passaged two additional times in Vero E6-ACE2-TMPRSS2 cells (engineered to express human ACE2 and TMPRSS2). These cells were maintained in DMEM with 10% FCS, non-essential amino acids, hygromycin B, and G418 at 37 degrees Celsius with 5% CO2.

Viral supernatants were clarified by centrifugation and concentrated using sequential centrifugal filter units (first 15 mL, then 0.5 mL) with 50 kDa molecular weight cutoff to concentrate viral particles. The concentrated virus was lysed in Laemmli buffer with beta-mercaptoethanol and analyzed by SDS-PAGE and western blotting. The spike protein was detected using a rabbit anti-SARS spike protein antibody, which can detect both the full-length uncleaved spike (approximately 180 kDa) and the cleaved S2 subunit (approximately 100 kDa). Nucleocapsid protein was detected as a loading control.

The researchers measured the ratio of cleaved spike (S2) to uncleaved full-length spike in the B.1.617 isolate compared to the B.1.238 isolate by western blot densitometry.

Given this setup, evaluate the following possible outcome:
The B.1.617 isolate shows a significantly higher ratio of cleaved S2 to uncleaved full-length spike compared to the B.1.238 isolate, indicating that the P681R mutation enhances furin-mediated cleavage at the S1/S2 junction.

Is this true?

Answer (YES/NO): YES